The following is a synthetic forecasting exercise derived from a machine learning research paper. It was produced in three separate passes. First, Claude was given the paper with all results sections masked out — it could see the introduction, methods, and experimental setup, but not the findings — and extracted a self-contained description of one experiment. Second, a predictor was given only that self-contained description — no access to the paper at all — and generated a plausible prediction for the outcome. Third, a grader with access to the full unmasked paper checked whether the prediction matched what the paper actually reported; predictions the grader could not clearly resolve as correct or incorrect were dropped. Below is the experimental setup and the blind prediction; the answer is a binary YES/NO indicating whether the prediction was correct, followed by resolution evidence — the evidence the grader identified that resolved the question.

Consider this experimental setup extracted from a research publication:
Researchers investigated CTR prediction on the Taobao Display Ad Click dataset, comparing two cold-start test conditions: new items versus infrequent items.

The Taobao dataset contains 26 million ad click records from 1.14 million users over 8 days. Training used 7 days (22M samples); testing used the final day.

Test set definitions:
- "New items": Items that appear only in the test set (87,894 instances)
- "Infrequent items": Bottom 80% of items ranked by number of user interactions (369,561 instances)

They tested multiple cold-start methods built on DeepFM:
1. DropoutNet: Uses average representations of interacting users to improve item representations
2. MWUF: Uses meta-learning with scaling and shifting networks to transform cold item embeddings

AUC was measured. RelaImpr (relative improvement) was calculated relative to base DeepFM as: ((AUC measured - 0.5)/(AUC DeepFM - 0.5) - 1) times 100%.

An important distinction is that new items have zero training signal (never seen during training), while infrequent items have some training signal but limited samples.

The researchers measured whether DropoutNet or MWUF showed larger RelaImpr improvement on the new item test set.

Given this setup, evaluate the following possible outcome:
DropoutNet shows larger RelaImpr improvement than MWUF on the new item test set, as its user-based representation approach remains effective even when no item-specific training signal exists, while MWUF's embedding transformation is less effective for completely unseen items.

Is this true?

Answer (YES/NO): YES